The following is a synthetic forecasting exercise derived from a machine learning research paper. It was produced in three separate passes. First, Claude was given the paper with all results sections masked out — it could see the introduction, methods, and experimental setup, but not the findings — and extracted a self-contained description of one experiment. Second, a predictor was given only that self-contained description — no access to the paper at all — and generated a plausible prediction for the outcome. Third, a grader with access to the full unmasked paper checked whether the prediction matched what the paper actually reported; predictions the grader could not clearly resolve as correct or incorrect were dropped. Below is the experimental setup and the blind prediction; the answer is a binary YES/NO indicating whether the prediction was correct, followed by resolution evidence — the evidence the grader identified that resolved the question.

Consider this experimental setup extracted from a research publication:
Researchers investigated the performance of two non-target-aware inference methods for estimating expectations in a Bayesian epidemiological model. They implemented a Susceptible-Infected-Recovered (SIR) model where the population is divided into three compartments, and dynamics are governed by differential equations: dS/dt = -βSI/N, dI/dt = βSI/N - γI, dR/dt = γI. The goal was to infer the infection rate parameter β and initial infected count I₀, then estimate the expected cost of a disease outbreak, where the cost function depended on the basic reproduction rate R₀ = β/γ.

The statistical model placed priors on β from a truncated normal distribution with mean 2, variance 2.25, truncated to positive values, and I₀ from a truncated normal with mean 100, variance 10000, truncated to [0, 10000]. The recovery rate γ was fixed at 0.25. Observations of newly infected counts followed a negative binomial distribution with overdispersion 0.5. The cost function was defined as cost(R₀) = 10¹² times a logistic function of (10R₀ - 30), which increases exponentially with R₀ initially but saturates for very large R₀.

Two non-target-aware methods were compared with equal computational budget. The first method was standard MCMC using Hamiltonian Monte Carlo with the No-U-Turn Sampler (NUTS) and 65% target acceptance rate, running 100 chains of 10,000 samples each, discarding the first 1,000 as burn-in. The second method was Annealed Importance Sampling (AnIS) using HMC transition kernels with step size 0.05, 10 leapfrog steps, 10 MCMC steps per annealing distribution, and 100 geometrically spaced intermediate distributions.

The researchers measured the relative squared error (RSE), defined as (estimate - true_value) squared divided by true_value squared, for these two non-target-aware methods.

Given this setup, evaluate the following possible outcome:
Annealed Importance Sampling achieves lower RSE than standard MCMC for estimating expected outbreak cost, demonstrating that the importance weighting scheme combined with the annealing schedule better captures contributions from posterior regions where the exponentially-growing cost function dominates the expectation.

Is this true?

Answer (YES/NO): NO